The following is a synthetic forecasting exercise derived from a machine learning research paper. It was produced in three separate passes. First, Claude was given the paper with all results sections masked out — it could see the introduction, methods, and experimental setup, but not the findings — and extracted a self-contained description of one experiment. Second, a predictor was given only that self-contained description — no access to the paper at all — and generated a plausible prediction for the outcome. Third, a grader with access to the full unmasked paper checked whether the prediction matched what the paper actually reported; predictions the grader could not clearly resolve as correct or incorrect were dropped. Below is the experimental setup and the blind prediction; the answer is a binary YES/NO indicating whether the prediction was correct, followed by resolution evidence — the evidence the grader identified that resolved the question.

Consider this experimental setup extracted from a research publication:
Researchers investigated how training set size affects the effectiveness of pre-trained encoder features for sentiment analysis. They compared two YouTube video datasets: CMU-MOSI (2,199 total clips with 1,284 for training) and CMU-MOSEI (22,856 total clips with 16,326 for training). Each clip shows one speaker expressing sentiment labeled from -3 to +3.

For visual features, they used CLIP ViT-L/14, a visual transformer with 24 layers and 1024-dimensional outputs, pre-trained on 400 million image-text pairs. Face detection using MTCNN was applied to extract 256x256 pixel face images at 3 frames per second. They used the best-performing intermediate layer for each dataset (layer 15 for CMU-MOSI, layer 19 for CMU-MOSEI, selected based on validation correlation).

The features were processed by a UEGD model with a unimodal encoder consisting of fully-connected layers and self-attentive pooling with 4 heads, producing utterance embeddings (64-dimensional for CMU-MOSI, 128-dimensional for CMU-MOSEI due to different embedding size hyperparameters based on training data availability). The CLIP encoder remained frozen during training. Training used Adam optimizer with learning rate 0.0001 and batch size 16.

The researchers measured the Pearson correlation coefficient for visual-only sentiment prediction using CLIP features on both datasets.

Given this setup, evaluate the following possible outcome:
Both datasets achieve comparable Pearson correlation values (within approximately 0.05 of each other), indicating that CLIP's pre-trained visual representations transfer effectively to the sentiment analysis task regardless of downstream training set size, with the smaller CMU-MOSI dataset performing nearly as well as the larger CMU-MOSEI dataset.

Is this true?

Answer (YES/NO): NO